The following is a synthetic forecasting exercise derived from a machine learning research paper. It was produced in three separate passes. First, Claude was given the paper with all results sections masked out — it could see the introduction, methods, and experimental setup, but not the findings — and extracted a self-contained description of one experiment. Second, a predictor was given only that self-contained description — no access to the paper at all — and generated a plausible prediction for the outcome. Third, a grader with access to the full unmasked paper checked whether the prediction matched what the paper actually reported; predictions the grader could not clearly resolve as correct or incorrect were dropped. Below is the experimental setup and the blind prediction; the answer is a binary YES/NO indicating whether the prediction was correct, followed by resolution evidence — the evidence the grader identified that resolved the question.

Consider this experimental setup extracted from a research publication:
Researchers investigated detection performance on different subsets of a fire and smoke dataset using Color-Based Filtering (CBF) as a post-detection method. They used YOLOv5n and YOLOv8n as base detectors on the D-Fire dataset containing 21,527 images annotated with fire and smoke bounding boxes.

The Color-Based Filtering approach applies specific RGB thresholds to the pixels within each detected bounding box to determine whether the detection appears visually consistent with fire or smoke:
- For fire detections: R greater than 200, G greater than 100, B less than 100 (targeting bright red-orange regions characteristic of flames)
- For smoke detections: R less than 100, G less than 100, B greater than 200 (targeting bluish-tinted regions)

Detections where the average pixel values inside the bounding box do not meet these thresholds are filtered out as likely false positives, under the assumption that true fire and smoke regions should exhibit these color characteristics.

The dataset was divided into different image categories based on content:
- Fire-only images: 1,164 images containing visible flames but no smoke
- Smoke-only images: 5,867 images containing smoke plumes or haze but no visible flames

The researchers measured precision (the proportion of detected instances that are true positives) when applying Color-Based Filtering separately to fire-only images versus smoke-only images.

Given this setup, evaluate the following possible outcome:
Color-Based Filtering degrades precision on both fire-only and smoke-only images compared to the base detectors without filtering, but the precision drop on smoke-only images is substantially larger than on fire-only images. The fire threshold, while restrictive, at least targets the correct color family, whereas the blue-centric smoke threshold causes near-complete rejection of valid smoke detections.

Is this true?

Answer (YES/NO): NO